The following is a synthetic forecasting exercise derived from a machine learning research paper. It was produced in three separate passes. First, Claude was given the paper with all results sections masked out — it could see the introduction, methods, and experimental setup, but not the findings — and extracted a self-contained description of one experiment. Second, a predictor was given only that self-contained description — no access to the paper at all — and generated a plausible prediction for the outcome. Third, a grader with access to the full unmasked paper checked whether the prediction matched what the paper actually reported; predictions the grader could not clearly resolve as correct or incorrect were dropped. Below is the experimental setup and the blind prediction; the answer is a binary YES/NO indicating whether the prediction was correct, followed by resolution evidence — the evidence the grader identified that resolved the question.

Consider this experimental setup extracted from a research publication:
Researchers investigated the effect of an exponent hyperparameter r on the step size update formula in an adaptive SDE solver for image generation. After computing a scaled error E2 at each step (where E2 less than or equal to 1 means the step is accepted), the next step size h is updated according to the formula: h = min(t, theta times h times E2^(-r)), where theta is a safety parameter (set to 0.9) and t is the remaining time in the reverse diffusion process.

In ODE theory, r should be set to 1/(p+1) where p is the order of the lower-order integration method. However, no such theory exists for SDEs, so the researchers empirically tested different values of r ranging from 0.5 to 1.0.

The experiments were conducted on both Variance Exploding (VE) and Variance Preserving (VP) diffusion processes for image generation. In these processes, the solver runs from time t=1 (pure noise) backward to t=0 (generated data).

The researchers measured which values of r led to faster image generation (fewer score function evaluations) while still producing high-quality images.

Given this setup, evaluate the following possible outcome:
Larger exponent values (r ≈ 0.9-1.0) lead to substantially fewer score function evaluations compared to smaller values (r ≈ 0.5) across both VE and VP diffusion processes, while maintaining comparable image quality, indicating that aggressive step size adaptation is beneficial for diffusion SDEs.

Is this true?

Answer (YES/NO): NO